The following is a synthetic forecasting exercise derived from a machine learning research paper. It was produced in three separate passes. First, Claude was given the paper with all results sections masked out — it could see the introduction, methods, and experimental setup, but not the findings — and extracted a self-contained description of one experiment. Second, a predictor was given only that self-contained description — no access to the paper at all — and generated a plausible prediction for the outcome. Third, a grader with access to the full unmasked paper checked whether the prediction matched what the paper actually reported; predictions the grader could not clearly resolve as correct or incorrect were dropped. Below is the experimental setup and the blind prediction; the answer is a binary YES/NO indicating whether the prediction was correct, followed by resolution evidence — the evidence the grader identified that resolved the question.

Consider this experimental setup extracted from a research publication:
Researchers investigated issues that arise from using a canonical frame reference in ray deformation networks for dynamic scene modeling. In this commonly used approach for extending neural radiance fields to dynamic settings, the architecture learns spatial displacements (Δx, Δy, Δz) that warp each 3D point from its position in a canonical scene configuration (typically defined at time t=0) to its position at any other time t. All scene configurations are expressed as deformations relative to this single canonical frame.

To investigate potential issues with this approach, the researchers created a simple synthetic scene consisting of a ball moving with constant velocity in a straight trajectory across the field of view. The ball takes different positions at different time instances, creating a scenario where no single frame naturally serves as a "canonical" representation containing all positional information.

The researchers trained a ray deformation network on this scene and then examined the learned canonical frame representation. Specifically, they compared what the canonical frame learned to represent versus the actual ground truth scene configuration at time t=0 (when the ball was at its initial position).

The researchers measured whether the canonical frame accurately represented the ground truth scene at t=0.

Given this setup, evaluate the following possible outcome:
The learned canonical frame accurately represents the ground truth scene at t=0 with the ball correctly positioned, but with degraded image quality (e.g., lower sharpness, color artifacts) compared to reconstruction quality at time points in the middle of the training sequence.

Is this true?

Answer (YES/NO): NO